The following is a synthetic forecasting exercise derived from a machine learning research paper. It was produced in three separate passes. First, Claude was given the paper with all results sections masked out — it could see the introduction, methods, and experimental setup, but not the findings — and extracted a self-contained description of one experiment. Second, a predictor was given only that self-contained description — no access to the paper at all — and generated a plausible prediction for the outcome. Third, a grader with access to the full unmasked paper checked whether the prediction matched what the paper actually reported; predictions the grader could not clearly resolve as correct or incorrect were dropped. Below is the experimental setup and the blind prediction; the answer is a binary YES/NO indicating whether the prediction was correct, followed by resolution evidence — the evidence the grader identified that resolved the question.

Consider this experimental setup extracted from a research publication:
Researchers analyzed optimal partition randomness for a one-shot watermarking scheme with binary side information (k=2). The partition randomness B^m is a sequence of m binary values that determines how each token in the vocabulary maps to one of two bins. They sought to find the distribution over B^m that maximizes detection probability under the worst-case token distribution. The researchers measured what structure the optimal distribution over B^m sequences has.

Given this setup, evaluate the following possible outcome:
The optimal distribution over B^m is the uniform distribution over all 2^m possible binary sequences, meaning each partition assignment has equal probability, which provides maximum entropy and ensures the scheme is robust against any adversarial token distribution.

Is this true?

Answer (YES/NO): NO